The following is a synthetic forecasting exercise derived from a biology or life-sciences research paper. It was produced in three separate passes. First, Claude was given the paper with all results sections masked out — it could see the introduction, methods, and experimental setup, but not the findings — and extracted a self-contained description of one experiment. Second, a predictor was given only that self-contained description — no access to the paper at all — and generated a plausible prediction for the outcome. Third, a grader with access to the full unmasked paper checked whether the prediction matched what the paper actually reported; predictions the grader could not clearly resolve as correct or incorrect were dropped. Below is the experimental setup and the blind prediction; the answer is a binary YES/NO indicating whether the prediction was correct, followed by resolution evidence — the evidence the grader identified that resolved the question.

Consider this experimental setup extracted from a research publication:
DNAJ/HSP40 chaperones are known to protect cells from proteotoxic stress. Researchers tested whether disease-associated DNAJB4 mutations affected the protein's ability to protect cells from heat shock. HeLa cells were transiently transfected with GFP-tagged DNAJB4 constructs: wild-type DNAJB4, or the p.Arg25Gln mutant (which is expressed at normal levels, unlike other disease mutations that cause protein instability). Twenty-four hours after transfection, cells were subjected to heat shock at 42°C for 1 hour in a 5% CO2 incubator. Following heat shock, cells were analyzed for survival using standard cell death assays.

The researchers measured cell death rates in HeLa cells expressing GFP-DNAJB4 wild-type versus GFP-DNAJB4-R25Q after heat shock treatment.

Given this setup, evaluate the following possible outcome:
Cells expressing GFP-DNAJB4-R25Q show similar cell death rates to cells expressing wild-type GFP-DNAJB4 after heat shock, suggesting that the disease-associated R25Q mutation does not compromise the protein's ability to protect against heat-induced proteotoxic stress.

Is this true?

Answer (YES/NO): NO